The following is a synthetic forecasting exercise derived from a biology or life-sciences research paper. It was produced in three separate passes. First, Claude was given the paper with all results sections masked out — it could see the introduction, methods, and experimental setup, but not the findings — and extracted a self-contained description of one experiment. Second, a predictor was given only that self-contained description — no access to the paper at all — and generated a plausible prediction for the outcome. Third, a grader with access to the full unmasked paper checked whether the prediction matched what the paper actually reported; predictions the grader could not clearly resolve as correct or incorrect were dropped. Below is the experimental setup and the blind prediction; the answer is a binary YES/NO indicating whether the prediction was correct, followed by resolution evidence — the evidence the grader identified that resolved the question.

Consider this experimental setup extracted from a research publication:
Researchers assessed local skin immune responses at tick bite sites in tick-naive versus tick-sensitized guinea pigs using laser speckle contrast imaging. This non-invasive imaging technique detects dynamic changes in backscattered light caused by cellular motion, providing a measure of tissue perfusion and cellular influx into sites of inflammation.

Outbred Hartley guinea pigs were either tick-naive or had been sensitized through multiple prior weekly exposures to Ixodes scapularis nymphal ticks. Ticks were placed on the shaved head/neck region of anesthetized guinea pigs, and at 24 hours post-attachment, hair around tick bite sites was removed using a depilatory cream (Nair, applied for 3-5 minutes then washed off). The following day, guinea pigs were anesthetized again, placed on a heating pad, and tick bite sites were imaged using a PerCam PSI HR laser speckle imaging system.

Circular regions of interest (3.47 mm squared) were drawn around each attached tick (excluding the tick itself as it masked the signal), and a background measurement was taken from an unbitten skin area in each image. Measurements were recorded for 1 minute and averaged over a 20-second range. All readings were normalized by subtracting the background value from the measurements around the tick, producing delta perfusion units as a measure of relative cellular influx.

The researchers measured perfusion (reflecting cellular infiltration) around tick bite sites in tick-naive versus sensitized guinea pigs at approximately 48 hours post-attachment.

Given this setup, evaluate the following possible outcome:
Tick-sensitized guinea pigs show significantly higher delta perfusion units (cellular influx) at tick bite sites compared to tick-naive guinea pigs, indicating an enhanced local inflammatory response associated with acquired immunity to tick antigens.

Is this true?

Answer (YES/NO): YES